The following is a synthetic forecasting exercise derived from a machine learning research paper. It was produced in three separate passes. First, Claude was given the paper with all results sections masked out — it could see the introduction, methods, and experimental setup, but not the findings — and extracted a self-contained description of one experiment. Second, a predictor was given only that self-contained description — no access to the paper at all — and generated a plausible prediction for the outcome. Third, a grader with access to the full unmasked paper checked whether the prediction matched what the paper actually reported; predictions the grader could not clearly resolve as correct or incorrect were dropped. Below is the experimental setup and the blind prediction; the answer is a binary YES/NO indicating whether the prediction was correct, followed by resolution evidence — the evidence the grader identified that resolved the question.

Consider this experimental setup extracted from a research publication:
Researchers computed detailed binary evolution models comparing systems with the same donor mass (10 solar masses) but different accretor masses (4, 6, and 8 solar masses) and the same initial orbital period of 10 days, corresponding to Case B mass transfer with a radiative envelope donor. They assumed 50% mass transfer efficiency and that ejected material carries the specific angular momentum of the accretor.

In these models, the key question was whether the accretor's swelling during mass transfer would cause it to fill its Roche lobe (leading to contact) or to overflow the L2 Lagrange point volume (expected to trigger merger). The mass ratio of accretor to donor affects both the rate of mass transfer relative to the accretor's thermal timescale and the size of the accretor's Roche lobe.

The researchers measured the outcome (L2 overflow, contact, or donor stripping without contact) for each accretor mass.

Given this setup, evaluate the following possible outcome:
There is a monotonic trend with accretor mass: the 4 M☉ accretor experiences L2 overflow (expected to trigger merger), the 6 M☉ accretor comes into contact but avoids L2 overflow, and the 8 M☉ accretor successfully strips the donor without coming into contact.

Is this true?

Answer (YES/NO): NO